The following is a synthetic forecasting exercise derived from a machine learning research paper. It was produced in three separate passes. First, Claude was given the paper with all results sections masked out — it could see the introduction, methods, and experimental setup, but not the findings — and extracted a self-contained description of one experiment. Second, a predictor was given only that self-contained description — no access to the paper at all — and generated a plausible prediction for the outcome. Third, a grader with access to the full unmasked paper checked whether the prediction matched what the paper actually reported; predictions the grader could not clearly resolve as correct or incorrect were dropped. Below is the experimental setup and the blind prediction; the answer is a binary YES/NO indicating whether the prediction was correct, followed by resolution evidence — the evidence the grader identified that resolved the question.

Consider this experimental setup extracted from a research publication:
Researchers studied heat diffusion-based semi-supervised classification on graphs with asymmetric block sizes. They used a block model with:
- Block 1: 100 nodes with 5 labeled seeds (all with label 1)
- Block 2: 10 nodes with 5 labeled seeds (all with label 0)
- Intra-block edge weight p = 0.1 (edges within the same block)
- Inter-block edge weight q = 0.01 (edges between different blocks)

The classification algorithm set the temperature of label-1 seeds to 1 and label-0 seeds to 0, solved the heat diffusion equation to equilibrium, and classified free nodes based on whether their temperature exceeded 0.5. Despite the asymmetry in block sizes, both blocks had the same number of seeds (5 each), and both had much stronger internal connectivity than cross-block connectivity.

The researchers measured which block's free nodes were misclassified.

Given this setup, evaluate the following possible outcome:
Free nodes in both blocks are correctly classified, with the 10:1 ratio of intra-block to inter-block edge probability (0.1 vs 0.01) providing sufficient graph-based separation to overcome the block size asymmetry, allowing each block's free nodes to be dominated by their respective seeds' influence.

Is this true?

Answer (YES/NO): NO